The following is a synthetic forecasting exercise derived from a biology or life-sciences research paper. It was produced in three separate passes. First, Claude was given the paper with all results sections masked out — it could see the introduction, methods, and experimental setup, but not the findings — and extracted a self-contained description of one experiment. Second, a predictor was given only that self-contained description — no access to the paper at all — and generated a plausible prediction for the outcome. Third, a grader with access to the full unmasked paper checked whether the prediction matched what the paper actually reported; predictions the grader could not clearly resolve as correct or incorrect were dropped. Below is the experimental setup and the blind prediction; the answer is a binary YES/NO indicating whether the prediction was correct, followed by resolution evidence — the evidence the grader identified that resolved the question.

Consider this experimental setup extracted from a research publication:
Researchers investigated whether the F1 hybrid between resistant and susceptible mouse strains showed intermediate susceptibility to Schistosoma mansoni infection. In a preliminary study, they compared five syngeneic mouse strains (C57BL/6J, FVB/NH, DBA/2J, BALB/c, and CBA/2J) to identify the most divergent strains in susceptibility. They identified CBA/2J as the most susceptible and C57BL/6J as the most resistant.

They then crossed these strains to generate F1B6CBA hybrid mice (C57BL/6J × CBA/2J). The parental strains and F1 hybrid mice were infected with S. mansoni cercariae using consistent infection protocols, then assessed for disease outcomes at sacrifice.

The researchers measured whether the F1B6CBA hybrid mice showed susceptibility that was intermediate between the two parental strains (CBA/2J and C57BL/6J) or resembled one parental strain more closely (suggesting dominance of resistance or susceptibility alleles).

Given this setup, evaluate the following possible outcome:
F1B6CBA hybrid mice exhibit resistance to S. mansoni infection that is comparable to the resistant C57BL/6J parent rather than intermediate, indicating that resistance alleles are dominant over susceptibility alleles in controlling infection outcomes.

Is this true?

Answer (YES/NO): NO